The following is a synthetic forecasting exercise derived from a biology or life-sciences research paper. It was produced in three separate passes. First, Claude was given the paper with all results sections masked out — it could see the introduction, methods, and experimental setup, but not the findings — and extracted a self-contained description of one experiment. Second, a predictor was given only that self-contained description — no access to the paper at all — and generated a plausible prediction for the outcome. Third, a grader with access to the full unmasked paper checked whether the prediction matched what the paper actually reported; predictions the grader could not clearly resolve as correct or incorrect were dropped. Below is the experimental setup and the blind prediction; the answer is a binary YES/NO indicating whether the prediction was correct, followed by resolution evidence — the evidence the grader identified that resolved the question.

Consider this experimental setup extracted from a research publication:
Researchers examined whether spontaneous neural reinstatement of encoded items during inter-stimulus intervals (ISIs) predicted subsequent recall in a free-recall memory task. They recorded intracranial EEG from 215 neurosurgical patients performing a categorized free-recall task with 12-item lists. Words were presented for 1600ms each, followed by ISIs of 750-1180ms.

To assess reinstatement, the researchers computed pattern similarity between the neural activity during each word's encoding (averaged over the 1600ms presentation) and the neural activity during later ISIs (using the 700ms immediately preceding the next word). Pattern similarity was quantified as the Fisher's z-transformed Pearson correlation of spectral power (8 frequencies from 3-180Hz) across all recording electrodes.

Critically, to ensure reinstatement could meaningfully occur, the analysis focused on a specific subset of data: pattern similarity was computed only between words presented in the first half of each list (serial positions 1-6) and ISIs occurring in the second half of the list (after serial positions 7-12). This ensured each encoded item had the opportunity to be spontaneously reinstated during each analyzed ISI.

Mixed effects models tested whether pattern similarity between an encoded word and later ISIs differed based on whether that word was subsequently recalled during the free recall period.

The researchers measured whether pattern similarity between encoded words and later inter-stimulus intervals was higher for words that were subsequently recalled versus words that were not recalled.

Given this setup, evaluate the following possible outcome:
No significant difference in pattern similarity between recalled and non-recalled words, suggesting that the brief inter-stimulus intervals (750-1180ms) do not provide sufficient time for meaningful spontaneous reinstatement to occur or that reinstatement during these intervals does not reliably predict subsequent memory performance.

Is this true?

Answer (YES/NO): NO